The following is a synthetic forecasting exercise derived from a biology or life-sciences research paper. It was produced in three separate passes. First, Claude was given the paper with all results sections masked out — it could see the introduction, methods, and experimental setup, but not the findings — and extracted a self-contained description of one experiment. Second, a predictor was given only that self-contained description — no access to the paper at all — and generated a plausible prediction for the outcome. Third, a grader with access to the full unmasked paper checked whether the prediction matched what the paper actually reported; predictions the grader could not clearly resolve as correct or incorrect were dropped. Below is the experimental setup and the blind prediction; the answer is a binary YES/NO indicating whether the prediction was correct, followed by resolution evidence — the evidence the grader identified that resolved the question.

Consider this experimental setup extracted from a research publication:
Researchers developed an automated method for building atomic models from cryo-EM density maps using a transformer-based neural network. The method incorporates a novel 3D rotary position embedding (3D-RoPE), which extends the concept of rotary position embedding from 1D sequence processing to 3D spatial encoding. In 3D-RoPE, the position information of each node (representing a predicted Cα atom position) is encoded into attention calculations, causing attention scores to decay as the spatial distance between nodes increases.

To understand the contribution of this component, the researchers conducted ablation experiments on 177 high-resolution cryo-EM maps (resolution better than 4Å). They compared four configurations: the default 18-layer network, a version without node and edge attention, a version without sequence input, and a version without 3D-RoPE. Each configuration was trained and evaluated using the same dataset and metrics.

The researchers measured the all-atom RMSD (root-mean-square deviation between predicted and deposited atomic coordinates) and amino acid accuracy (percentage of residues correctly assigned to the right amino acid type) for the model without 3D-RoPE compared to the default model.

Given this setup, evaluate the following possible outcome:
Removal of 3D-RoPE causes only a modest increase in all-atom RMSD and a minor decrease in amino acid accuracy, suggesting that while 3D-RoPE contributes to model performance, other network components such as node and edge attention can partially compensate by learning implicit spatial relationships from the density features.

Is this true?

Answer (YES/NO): NO